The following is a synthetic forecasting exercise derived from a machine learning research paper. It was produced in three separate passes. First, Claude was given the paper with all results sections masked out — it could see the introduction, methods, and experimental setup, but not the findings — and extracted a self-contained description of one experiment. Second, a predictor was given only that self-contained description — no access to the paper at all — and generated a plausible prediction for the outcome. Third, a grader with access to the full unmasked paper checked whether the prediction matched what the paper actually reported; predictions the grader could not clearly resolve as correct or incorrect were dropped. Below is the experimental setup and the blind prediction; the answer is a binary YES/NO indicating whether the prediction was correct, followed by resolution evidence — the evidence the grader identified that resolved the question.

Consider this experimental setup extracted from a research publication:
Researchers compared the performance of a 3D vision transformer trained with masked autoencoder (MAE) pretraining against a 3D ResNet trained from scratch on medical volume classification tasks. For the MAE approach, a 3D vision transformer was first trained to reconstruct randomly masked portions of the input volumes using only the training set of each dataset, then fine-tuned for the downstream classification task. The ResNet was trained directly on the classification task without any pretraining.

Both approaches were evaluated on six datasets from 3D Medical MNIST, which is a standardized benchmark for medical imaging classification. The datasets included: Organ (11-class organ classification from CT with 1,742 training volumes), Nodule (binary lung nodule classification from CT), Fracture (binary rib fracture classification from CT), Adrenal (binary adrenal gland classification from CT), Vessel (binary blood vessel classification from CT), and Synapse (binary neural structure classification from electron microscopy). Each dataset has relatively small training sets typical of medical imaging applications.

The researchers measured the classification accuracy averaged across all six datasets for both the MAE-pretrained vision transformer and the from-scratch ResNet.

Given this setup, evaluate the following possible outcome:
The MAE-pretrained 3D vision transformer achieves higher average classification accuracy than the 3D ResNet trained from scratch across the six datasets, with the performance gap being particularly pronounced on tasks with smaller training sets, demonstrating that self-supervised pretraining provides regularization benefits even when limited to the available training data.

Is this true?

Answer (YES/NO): NO